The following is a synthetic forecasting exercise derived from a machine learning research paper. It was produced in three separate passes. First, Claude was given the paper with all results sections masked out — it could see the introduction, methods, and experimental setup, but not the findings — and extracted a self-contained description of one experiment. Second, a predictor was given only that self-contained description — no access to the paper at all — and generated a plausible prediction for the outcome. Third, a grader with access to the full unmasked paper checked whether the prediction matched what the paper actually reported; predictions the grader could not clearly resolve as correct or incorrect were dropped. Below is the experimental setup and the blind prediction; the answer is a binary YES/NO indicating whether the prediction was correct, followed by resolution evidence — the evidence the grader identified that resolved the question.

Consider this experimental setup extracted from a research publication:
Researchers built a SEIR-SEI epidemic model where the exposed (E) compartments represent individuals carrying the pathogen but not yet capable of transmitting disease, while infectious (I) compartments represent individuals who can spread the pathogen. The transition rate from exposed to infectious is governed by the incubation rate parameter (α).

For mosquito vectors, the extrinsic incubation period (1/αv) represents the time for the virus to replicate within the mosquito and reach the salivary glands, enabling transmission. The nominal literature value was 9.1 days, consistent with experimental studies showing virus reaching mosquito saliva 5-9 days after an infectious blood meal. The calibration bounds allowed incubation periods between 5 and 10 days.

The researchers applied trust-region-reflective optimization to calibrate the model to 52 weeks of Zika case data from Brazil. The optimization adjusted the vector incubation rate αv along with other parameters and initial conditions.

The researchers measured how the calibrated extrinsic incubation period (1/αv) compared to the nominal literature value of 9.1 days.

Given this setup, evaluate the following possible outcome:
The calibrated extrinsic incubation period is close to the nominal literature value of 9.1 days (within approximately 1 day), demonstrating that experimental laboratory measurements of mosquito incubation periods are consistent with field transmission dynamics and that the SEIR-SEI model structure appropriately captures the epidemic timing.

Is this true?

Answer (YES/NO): YES